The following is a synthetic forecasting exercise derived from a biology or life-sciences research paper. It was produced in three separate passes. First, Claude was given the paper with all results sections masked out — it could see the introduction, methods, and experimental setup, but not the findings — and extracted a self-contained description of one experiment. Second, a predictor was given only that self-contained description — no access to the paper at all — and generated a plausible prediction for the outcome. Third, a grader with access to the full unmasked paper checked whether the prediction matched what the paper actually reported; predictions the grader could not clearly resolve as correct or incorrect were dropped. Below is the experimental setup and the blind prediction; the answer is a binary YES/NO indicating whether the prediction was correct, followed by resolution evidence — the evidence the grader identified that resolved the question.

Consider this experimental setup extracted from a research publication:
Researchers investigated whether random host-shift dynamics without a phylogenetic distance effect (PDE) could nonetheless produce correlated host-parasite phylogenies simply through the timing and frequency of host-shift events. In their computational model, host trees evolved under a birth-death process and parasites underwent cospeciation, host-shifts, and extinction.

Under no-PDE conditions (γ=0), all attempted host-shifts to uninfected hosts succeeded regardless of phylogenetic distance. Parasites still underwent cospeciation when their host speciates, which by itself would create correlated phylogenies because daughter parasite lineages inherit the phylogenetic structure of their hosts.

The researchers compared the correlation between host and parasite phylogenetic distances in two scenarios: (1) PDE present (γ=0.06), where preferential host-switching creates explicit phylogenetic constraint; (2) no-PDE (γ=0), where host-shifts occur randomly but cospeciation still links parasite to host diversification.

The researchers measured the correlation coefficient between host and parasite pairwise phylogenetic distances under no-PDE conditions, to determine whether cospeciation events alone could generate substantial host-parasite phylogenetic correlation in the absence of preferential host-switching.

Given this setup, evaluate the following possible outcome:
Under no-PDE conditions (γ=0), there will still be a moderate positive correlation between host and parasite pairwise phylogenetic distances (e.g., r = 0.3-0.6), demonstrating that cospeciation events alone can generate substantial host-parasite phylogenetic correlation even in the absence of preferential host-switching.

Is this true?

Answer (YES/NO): NO